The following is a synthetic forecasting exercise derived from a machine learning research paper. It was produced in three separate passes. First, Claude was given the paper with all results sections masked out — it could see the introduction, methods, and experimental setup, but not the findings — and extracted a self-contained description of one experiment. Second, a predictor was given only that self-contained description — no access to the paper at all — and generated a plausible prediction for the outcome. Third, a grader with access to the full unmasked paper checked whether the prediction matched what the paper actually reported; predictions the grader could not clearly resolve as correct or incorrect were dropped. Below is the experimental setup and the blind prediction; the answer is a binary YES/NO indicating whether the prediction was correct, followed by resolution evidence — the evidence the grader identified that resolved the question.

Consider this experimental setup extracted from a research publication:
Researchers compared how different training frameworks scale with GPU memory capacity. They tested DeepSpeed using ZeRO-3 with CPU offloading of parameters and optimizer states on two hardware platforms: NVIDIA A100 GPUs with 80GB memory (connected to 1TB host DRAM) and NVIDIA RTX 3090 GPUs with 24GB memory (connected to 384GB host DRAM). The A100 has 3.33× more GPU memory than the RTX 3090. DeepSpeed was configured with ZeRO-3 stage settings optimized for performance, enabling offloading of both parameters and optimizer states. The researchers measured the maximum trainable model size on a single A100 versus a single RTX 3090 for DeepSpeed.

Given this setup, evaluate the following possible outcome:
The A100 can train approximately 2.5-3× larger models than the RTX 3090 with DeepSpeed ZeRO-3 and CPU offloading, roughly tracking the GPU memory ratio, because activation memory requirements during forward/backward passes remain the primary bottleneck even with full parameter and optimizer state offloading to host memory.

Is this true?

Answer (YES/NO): NO